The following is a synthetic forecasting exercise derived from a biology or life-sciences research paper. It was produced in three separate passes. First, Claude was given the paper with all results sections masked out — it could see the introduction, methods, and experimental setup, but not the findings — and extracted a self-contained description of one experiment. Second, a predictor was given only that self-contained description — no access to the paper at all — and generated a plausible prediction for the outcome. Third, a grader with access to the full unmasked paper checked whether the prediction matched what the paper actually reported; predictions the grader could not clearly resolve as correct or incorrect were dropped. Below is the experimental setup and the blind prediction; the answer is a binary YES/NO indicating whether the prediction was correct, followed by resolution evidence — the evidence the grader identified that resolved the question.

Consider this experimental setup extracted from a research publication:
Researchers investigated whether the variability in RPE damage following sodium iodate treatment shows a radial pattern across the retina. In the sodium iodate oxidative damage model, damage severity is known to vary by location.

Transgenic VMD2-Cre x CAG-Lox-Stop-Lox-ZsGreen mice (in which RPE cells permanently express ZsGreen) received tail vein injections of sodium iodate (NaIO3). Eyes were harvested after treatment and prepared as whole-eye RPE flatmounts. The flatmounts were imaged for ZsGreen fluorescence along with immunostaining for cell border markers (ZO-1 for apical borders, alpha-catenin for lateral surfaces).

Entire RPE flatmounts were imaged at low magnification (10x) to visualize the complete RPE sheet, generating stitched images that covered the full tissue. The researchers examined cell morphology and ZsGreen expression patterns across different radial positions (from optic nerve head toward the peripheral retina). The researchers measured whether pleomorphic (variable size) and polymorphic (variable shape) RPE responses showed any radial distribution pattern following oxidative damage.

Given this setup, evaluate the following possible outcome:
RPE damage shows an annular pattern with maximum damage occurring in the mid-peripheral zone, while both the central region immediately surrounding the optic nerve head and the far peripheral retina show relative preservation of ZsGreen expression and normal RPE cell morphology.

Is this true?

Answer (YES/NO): NO